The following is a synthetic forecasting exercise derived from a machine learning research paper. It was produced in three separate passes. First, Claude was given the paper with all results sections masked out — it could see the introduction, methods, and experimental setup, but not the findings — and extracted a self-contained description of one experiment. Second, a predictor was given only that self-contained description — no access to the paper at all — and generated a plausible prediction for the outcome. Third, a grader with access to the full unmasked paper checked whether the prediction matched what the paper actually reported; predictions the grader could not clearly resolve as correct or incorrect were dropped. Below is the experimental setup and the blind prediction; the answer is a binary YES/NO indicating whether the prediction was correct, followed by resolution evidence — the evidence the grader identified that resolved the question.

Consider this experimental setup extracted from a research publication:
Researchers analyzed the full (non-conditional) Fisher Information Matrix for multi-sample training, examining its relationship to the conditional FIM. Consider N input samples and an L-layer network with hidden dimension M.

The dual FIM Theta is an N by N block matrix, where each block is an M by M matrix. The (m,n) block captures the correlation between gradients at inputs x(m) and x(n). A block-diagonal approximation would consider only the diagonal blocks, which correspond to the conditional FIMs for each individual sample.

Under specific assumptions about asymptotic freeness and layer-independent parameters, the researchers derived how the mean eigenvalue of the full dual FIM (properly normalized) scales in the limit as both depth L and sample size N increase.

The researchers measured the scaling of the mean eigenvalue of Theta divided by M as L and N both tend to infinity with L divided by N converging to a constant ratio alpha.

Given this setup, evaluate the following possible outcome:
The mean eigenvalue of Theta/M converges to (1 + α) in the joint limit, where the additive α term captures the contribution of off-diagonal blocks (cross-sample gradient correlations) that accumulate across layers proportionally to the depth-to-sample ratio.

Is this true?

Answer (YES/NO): NO